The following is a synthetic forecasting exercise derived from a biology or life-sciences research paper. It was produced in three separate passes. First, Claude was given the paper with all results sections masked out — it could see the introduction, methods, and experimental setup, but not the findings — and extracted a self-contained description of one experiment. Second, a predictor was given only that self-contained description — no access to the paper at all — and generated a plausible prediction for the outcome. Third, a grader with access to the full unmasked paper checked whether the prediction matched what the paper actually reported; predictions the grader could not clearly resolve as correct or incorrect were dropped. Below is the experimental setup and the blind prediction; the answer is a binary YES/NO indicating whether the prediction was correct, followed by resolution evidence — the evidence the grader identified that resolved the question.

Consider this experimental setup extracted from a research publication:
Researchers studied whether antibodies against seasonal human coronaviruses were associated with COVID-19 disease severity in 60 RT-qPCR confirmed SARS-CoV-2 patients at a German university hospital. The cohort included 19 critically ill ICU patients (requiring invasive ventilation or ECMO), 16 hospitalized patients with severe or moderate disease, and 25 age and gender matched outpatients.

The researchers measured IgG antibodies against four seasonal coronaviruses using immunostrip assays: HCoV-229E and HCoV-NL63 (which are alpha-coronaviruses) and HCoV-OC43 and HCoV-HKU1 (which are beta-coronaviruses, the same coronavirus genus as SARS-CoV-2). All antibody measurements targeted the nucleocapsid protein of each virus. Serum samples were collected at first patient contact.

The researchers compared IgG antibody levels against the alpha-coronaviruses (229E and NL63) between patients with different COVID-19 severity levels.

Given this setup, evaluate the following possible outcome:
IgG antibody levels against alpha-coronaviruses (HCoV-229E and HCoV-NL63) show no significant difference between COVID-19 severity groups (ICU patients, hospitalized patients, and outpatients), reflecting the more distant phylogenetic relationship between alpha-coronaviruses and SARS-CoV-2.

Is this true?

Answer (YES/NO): YES